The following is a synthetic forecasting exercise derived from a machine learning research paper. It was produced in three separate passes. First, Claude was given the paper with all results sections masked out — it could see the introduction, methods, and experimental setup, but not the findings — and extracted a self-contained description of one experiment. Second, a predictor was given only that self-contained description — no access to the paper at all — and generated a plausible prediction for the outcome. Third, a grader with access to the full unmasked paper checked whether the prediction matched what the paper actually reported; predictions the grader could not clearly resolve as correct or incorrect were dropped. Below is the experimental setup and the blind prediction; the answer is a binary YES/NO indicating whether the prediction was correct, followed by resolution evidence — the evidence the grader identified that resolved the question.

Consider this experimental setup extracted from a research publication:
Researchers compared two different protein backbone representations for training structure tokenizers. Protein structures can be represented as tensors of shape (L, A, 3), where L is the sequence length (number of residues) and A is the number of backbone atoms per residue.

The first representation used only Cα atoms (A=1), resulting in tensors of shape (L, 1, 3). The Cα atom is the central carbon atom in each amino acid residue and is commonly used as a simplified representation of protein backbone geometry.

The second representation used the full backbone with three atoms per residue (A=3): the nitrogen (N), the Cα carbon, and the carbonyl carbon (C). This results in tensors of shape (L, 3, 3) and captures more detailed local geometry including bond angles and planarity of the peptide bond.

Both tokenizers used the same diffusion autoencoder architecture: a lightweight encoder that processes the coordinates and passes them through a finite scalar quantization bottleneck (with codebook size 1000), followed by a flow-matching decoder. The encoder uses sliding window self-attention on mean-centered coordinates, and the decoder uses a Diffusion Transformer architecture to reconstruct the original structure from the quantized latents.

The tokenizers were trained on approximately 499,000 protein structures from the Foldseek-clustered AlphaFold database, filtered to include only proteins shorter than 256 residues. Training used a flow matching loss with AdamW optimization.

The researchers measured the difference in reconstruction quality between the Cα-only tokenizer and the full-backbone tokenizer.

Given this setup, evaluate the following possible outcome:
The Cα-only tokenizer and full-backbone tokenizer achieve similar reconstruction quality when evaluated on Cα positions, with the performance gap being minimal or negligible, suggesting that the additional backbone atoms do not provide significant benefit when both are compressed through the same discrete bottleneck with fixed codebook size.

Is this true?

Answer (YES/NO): YES